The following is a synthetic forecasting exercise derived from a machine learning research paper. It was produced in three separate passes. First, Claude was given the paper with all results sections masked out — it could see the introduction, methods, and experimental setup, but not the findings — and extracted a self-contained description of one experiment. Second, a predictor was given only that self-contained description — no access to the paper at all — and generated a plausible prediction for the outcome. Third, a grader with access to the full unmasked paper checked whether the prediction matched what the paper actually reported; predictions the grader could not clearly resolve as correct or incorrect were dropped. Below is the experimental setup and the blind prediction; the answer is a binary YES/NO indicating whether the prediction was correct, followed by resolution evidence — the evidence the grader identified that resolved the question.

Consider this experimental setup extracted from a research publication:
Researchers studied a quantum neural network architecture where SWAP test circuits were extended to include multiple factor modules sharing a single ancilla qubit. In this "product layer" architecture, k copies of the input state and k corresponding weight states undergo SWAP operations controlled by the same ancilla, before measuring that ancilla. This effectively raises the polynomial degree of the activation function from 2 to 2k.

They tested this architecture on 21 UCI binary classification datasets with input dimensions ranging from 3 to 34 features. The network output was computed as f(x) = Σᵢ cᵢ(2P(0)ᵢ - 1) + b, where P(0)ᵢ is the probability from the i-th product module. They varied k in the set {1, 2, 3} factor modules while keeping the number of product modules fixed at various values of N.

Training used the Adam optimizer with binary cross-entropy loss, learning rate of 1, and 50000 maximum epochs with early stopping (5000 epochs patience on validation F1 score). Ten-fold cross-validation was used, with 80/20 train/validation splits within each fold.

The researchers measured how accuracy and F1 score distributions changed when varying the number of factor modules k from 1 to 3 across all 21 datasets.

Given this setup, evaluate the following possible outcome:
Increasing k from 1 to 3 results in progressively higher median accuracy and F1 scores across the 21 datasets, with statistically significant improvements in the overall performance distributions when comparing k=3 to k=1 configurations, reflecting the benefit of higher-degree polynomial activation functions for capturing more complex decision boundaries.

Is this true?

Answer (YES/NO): NO